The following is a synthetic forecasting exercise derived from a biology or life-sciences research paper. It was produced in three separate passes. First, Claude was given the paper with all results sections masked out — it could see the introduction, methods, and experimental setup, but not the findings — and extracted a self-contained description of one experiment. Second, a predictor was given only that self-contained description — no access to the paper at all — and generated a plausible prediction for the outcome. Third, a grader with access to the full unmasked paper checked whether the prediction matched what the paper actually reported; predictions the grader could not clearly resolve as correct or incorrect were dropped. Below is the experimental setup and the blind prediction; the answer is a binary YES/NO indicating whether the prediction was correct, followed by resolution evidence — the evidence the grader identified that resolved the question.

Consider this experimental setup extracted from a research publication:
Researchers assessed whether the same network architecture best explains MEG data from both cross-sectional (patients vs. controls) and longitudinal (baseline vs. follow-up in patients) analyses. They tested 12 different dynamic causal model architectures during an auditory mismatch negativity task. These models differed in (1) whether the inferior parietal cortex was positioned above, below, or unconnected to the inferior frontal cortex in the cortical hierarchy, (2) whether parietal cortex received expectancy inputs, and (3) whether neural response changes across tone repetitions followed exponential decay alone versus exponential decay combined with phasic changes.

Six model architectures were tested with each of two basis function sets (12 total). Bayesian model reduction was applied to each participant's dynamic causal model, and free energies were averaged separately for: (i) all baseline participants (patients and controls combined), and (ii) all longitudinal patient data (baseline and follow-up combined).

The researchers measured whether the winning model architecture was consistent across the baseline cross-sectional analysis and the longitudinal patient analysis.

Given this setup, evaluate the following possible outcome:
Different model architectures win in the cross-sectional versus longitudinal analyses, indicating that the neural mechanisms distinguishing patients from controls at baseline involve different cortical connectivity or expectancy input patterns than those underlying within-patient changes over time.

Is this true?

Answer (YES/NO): NO